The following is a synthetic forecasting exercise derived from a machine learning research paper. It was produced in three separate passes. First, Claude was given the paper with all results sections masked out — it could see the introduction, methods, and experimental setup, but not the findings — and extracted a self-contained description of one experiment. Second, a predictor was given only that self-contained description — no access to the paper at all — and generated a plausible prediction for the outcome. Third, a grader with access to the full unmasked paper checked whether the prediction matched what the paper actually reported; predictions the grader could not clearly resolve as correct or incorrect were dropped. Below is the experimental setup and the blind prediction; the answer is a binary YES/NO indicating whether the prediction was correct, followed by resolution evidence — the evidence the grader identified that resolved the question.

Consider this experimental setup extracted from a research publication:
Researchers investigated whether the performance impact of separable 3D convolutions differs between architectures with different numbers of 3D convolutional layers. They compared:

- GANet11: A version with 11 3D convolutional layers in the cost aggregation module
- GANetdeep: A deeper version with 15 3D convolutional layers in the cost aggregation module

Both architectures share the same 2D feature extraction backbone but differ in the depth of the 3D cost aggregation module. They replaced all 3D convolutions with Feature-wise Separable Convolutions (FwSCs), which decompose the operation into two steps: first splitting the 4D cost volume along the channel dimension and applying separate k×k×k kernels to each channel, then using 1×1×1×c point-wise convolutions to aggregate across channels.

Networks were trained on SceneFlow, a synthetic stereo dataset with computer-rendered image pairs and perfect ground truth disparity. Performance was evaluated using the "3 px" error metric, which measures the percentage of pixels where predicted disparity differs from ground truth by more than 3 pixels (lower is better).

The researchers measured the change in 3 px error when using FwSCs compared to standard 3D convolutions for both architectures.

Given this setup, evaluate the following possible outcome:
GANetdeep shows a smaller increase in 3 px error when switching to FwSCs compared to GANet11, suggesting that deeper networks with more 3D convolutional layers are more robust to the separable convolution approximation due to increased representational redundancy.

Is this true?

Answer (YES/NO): NO